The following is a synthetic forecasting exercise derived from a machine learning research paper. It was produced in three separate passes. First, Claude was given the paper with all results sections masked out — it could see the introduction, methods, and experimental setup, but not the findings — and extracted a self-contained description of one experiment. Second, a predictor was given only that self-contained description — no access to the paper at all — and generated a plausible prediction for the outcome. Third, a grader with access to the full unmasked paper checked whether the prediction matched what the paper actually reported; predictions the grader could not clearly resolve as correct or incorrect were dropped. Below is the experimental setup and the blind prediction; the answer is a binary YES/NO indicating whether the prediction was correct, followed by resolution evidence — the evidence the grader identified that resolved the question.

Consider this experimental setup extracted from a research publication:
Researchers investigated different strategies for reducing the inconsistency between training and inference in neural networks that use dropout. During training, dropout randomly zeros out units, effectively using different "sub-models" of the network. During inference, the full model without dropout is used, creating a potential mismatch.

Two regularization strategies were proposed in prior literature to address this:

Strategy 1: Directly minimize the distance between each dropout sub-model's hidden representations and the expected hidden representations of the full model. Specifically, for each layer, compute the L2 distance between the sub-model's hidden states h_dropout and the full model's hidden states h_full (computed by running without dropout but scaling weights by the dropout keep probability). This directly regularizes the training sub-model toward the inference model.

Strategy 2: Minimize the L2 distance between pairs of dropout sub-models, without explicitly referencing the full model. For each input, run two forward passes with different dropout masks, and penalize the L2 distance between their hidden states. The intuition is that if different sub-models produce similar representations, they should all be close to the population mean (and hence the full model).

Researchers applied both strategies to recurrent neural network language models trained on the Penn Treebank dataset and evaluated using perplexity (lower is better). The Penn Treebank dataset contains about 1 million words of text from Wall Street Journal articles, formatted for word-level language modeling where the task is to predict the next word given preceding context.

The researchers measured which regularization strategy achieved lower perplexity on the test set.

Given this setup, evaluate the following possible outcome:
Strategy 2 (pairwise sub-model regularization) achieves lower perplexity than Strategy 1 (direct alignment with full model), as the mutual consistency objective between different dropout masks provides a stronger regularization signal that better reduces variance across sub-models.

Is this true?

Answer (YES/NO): YES